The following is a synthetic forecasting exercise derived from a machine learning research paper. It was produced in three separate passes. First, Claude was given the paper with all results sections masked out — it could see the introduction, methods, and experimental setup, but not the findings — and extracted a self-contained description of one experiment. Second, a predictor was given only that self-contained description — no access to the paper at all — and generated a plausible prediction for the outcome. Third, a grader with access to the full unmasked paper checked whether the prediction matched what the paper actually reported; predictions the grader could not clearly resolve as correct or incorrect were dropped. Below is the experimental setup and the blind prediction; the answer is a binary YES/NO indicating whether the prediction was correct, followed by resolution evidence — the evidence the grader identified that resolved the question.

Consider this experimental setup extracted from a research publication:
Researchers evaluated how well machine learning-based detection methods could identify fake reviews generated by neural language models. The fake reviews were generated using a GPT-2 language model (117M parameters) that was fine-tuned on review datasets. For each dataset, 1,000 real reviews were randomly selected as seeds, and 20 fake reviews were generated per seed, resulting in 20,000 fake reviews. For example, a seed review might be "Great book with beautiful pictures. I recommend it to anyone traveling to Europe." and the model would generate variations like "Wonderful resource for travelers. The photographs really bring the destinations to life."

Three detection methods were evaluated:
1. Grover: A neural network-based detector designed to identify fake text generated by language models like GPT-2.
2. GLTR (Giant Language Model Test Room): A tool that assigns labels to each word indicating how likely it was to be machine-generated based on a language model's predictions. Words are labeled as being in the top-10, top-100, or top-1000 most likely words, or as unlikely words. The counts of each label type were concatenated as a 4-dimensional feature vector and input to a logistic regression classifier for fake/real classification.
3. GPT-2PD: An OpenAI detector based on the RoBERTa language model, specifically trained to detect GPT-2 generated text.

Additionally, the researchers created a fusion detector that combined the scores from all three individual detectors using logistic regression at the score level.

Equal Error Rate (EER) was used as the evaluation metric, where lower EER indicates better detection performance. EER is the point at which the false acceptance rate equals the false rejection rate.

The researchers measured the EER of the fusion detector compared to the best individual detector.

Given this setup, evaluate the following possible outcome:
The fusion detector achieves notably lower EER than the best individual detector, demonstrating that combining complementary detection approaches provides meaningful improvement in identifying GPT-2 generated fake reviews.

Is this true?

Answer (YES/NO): NO